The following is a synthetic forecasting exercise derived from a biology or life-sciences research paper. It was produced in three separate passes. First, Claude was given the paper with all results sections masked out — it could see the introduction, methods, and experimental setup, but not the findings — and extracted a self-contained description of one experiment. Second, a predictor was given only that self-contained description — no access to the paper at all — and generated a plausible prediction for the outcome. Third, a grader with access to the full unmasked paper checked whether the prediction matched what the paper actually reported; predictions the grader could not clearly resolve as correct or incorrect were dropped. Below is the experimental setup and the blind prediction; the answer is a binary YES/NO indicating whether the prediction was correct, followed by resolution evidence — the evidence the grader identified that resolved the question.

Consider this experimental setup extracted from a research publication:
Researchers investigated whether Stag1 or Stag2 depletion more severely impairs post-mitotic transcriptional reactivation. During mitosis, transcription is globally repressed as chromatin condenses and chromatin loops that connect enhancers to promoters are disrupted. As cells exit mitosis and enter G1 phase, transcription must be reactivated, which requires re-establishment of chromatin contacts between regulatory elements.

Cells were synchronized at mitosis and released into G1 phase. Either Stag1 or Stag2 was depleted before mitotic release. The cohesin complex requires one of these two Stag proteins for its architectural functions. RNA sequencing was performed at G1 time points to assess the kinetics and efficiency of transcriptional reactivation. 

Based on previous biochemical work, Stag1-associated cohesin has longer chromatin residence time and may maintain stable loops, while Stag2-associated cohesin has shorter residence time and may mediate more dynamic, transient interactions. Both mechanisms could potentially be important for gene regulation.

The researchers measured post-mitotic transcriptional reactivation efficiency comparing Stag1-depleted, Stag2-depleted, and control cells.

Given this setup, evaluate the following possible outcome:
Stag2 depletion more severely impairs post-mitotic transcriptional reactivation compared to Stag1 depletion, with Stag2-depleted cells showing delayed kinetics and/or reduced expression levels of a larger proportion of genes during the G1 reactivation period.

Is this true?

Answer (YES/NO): YES